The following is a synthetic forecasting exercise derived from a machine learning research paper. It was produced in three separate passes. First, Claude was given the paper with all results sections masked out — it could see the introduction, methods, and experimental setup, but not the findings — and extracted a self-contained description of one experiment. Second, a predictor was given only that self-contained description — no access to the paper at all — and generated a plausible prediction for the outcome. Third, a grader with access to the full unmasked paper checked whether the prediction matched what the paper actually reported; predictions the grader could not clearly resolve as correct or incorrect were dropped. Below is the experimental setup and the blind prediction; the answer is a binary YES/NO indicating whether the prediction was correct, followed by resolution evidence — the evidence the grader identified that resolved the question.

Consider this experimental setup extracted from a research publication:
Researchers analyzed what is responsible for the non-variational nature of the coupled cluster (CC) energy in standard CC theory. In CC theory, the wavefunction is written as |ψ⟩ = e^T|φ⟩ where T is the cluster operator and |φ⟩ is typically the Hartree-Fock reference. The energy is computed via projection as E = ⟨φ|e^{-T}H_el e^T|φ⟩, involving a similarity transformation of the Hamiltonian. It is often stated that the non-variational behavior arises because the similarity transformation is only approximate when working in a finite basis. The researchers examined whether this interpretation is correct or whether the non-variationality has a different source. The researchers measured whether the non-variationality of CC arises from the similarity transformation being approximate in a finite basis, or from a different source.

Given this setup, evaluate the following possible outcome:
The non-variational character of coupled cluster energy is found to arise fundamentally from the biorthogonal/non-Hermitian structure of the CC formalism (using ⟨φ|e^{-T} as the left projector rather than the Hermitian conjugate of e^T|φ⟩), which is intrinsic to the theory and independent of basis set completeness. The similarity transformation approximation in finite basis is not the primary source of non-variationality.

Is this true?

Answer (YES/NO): NO